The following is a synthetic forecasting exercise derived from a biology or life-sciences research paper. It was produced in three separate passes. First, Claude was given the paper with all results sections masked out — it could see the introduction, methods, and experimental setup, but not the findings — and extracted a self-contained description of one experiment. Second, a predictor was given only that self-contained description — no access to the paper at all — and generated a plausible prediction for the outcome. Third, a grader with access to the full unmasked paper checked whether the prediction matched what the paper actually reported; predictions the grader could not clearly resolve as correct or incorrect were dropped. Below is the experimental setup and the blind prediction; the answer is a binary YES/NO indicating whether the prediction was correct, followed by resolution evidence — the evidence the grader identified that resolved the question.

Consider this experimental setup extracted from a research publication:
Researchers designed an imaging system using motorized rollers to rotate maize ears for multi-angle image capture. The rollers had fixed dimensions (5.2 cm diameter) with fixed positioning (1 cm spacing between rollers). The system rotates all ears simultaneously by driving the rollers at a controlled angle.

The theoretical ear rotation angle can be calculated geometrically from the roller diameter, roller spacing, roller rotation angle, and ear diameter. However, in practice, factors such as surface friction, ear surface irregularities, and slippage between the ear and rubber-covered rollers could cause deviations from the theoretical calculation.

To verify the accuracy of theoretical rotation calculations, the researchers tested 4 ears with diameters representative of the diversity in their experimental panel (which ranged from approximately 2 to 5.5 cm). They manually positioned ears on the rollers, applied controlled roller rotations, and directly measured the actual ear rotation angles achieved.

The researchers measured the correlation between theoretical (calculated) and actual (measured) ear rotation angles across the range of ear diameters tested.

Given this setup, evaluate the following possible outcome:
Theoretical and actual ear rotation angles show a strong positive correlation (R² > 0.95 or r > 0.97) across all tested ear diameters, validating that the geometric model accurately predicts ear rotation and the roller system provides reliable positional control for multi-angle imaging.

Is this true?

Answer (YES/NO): YES